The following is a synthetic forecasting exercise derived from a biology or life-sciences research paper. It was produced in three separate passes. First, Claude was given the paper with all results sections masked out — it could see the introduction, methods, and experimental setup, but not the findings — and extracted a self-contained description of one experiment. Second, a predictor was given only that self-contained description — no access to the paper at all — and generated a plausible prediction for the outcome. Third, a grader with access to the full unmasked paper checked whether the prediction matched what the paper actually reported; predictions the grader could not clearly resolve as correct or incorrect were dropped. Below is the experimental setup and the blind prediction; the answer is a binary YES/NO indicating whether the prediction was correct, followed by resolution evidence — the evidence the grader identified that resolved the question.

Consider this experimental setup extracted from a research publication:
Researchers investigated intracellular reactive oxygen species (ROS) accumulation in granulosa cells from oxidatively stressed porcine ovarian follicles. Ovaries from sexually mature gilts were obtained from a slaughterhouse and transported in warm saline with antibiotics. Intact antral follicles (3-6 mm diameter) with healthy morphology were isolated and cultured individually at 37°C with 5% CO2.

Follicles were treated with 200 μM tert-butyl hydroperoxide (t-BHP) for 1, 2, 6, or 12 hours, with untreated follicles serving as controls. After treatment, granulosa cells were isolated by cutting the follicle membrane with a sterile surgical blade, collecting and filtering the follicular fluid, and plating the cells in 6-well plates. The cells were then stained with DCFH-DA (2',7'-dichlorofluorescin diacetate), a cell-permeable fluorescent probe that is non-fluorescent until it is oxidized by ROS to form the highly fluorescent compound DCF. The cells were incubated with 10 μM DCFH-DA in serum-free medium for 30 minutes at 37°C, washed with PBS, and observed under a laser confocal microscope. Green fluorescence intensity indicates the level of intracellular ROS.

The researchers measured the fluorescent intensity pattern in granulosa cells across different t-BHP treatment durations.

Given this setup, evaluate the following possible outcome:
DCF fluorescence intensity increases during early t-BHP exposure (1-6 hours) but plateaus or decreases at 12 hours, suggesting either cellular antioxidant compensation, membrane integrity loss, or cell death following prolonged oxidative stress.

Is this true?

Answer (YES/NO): NO